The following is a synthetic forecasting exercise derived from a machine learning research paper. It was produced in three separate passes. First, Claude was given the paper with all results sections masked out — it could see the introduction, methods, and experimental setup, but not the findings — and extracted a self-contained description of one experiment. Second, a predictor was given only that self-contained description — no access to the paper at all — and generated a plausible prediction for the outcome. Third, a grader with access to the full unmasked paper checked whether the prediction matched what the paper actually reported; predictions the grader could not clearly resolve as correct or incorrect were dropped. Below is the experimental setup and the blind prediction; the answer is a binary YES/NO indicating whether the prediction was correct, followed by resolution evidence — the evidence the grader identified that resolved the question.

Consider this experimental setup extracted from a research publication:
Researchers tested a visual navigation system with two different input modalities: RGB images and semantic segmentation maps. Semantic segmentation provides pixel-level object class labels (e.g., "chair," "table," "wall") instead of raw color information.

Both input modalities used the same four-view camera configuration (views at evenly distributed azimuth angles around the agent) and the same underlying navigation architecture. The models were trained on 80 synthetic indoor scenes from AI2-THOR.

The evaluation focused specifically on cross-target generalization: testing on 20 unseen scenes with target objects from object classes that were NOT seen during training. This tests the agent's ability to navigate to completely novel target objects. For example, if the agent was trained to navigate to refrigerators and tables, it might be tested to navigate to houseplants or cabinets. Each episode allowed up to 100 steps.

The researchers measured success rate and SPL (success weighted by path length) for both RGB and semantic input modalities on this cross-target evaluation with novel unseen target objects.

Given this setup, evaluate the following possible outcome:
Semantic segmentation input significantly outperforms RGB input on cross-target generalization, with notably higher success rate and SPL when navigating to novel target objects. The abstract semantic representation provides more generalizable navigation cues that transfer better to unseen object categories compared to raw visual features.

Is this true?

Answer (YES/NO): YES